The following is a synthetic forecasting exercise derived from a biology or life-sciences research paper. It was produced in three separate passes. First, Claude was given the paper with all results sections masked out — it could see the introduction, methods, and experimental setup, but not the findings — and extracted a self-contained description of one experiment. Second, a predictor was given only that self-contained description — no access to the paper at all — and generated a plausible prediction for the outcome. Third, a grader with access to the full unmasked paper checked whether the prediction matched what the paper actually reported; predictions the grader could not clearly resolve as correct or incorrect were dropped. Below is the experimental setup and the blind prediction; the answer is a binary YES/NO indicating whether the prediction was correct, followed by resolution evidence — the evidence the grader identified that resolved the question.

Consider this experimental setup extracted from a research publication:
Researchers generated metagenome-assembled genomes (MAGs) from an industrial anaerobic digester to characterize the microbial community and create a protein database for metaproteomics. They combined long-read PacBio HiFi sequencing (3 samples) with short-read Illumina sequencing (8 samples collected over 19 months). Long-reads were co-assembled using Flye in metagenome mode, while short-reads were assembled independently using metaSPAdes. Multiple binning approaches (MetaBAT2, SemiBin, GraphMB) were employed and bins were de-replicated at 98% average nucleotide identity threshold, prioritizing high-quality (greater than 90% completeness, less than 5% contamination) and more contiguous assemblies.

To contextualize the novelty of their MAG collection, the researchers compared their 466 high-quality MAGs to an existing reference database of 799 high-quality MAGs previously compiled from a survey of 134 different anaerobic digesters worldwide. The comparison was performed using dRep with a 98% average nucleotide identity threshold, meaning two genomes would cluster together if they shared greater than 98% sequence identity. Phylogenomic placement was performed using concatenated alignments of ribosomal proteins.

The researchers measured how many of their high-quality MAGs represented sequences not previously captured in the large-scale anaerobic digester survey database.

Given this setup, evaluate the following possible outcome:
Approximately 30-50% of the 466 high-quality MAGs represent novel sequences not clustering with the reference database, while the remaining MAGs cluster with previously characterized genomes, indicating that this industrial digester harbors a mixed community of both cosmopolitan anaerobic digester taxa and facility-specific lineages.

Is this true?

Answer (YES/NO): NO